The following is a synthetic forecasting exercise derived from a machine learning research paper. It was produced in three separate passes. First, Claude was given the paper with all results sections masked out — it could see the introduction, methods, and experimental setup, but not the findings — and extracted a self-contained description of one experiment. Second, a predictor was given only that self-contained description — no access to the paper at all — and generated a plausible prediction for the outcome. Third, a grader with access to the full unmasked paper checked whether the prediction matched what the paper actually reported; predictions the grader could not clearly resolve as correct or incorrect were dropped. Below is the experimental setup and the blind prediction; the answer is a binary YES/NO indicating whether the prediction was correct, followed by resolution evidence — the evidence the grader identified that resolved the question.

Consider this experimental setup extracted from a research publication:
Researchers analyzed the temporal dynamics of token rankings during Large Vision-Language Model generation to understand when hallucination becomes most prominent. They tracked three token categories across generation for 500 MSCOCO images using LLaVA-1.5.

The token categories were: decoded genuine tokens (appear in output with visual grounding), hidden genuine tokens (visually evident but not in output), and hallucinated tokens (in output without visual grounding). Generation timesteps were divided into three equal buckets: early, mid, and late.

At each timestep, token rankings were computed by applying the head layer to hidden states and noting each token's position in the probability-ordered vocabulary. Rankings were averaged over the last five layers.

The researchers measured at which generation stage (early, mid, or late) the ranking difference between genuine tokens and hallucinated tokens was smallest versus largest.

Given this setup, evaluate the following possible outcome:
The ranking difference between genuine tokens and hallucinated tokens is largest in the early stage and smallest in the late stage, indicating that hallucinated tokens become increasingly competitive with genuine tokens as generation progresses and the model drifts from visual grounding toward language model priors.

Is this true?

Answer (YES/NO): YES